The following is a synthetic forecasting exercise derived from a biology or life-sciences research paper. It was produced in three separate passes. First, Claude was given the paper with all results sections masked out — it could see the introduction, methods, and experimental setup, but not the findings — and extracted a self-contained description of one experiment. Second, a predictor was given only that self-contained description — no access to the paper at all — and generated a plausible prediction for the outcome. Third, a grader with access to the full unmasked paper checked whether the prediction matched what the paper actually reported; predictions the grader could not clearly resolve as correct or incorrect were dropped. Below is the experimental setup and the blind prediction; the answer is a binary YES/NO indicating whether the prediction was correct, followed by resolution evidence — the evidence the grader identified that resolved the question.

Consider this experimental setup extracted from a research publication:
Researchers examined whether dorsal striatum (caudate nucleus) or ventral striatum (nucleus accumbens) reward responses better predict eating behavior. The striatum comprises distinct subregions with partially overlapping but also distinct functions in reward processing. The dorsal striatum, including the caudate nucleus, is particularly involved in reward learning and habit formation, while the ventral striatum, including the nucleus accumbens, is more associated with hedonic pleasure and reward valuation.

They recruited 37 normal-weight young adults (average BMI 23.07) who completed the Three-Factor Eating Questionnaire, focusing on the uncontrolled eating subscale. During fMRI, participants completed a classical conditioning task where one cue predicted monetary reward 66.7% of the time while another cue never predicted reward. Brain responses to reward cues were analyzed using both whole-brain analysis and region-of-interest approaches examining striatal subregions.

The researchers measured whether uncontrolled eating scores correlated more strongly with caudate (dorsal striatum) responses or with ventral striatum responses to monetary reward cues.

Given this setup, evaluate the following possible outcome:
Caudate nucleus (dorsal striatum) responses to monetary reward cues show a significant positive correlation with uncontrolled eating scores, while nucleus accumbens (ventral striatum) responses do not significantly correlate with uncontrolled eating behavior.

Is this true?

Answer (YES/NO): YES